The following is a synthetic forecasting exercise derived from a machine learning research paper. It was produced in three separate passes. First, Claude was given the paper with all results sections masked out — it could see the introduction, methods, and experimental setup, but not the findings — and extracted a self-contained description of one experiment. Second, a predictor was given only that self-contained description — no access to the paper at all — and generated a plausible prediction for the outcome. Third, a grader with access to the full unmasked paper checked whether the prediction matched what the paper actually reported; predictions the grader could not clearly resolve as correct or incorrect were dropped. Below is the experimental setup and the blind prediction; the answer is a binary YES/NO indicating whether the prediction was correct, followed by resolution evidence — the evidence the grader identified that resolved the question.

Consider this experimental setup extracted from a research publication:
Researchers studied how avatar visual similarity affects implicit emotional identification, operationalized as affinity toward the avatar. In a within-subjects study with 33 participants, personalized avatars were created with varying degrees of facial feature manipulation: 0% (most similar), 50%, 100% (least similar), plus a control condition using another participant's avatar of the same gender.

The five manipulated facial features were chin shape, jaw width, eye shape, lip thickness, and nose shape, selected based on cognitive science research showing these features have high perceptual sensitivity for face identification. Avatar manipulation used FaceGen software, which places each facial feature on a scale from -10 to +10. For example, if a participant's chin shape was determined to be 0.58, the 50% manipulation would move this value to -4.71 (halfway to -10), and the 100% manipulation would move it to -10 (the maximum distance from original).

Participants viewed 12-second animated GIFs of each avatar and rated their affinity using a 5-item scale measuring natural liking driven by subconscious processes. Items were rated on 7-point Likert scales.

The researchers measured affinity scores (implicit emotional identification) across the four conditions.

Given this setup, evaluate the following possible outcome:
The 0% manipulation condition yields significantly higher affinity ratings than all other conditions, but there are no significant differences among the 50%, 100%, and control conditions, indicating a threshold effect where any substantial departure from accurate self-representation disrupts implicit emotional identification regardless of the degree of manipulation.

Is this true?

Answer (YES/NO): NO